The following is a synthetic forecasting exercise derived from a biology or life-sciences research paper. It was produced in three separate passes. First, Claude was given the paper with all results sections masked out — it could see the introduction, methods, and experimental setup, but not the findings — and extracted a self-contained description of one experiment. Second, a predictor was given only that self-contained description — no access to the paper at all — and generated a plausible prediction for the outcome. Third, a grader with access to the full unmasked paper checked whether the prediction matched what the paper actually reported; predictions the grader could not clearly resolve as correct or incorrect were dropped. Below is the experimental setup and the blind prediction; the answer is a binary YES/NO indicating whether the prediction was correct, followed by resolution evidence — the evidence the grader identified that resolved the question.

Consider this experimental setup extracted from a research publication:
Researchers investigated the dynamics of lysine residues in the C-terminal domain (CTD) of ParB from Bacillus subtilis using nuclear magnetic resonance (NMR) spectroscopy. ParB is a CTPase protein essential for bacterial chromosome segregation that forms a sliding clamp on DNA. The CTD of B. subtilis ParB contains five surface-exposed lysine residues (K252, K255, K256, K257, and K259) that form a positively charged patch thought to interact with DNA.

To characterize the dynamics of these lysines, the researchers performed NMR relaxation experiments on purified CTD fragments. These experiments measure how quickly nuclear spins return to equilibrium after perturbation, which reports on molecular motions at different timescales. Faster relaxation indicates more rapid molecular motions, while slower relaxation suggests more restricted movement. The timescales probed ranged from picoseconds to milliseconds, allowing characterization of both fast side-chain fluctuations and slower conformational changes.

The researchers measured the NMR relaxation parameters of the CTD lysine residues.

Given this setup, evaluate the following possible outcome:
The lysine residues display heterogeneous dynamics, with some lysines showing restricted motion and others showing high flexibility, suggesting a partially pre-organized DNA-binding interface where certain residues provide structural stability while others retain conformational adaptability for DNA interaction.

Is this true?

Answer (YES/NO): YES